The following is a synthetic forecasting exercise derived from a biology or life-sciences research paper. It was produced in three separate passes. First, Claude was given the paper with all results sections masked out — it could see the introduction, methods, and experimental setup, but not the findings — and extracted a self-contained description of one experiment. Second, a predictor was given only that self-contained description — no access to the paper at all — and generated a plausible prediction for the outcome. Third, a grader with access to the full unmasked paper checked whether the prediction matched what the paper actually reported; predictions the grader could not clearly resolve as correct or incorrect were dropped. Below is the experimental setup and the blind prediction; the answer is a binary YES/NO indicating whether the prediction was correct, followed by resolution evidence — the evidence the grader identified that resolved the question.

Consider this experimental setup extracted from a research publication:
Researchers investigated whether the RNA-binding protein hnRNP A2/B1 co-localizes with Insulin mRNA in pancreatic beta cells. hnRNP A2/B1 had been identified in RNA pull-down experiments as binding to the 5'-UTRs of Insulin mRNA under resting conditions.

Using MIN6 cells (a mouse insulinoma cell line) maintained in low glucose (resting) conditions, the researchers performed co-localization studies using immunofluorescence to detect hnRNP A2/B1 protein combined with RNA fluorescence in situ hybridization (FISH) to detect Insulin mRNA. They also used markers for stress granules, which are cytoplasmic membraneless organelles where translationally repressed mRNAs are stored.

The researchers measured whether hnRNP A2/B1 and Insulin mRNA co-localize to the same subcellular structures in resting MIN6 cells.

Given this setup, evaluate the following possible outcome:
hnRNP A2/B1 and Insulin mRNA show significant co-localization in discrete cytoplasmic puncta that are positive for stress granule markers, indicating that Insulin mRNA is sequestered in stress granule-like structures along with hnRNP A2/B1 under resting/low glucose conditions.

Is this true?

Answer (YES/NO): YES